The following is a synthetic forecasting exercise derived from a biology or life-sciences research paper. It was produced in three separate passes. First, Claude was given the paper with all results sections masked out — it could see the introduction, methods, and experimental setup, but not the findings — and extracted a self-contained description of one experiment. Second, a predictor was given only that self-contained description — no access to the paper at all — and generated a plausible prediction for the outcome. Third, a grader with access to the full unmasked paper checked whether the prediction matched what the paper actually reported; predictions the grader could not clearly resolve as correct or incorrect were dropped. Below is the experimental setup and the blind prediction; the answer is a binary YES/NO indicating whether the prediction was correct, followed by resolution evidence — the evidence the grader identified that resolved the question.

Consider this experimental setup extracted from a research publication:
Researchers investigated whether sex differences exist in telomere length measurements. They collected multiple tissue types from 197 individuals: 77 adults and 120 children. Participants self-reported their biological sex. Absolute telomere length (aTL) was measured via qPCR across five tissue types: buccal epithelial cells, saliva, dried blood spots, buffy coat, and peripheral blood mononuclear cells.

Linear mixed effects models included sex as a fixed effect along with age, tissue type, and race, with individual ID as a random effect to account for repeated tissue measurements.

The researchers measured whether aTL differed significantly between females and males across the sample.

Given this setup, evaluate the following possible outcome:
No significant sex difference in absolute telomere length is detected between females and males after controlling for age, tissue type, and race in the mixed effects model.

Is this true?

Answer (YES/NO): YES